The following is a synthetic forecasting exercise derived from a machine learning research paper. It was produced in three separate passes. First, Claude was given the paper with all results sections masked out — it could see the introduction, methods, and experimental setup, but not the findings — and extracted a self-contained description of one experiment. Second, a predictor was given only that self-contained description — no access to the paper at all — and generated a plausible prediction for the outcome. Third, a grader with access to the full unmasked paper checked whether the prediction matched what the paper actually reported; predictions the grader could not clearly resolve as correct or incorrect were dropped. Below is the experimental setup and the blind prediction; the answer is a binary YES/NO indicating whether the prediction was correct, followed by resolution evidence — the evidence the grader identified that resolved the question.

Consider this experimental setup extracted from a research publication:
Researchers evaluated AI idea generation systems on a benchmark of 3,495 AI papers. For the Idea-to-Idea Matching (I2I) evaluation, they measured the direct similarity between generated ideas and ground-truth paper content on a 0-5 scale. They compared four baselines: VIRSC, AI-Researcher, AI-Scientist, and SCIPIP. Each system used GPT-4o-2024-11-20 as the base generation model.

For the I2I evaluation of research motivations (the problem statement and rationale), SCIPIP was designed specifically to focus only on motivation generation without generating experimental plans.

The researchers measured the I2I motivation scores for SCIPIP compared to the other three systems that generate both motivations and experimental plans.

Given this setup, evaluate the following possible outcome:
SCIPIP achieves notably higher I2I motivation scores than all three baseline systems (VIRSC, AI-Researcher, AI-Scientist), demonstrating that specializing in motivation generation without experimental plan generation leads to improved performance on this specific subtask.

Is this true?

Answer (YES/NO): NO